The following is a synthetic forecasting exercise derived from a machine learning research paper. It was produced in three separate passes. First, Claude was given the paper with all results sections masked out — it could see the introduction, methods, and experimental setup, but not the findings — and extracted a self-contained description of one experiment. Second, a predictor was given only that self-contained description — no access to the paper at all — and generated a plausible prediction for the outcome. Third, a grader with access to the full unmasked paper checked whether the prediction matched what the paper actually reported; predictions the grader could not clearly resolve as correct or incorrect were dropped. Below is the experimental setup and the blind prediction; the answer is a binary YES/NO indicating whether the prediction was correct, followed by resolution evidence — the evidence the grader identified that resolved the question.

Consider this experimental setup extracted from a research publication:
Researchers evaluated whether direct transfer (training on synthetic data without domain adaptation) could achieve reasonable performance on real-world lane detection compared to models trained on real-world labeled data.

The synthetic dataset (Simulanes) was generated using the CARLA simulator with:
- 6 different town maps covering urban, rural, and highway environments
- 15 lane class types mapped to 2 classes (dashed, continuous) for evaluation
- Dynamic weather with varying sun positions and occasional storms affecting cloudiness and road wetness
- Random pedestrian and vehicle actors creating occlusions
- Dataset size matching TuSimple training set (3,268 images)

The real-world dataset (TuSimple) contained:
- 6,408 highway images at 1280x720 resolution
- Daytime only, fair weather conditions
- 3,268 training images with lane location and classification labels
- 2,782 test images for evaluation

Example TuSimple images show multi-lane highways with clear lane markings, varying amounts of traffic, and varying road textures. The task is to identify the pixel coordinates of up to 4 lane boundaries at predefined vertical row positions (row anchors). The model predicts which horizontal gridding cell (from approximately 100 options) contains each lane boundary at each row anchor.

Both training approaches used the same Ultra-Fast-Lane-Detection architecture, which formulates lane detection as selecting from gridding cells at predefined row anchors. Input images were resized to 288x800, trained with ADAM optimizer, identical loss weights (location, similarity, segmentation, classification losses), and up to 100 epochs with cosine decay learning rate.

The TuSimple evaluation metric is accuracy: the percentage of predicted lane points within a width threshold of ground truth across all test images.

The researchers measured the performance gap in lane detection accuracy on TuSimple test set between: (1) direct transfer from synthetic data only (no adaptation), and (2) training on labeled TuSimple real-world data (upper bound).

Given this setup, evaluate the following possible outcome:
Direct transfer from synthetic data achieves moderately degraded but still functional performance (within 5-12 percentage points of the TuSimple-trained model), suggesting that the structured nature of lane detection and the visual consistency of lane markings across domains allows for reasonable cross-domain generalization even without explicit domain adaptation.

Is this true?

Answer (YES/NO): NO